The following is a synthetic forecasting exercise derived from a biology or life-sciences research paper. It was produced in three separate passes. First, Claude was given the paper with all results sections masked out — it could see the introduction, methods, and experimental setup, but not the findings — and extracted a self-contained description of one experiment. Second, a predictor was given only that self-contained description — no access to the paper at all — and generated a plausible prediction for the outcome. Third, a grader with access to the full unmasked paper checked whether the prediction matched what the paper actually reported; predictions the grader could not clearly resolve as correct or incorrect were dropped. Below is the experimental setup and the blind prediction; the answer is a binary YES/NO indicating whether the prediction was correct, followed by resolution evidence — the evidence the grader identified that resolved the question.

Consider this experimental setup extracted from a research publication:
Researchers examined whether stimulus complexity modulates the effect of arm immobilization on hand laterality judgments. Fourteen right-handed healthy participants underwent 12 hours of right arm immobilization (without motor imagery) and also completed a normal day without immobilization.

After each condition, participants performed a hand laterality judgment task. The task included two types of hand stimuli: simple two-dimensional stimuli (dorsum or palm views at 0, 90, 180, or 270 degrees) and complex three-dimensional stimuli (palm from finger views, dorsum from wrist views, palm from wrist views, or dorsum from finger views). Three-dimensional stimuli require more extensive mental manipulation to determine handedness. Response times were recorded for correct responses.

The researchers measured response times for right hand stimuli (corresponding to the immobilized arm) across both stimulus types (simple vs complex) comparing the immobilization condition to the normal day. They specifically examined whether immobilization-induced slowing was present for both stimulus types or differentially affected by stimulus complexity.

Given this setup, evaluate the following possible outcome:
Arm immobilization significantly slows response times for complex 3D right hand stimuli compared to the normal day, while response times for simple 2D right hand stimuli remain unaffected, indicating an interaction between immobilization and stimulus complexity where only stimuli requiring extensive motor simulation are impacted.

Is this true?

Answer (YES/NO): NO